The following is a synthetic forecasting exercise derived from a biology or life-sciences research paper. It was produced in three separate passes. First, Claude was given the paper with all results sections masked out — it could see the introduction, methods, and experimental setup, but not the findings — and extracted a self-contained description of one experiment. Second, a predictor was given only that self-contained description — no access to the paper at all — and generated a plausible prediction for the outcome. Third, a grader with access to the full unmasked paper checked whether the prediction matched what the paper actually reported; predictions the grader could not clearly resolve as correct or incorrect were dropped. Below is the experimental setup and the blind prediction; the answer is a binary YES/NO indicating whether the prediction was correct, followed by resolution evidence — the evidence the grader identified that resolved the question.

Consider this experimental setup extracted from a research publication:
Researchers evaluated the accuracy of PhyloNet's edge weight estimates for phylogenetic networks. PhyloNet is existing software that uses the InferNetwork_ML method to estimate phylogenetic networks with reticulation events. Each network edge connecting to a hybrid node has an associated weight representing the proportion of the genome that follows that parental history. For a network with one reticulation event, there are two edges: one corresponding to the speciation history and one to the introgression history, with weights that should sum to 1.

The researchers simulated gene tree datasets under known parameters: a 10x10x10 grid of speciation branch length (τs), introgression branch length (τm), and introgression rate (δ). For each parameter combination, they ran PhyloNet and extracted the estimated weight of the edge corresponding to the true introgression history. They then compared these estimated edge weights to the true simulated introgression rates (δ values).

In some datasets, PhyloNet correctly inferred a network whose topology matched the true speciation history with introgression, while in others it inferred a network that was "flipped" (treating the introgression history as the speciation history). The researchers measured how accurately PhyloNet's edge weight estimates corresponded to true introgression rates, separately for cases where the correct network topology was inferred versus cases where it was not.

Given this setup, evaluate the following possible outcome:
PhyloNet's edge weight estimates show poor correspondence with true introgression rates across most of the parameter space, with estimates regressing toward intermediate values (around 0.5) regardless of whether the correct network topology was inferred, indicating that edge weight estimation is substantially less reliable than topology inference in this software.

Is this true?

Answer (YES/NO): NO